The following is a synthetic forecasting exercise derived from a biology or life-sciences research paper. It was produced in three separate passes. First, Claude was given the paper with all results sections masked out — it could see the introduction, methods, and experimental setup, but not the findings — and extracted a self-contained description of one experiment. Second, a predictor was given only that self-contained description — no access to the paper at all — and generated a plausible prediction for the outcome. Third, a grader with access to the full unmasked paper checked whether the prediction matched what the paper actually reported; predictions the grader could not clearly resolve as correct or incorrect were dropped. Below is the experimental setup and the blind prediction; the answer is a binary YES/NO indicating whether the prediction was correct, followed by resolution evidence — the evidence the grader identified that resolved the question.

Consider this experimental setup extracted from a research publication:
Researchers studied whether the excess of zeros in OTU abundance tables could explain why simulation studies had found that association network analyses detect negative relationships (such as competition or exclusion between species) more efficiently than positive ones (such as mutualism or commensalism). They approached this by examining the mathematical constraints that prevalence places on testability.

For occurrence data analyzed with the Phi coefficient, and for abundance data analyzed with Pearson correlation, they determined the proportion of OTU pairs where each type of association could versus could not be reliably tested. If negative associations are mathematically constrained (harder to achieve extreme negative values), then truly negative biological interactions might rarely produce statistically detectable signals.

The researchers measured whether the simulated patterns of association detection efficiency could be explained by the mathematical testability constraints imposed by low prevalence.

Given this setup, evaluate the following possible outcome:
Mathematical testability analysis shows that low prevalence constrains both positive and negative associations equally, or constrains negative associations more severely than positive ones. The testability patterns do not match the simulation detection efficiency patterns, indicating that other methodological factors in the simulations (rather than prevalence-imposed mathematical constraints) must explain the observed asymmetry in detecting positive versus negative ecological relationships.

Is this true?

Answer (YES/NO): YES